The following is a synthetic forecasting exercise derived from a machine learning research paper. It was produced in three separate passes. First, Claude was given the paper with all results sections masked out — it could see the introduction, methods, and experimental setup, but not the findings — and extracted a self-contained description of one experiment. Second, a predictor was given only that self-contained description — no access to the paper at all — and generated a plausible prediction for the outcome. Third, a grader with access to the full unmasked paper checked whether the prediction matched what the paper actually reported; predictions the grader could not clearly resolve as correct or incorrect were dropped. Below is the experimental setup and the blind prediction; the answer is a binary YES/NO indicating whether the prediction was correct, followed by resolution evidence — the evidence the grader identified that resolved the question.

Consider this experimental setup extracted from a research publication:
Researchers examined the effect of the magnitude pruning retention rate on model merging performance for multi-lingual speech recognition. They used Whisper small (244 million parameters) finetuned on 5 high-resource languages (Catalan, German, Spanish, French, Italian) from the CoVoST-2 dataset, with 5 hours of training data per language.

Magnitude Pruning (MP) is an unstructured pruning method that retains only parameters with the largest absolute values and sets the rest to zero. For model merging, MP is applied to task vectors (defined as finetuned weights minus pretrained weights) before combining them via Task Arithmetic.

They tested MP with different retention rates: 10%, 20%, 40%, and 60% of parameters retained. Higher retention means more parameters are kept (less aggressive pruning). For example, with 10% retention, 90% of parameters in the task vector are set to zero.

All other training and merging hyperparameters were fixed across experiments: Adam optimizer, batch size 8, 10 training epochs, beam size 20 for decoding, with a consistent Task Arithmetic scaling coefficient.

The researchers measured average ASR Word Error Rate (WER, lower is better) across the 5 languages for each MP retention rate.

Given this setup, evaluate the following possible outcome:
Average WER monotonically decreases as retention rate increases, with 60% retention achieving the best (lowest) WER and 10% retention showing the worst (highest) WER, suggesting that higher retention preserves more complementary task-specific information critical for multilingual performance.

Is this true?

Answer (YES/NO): NO